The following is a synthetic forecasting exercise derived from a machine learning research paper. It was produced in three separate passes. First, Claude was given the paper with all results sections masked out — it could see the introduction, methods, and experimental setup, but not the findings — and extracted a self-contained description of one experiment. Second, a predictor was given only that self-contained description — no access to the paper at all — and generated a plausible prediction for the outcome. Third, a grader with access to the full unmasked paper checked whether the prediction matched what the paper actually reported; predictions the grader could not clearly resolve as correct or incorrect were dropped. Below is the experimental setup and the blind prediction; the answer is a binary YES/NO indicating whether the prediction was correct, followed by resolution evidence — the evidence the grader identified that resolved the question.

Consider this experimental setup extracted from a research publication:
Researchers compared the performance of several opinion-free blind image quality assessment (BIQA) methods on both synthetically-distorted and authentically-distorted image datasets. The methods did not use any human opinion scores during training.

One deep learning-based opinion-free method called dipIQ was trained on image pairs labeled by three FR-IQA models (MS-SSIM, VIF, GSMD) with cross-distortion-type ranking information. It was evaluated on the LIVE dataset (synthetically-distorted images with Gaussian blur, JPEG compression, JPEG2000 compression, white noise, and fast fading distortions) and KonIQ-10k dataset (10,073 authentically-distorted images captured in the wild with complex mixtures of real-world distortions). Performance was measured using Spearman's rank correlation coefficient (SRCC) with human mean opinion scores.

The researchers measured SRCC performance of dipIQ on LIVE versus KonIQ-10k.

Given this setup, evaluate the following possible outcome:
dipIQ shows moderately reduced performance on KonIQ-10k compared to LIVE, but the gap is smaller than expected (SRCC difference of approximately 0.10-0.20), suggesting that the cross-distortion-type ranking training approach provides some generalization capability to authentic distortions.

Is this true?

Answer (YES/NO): NO